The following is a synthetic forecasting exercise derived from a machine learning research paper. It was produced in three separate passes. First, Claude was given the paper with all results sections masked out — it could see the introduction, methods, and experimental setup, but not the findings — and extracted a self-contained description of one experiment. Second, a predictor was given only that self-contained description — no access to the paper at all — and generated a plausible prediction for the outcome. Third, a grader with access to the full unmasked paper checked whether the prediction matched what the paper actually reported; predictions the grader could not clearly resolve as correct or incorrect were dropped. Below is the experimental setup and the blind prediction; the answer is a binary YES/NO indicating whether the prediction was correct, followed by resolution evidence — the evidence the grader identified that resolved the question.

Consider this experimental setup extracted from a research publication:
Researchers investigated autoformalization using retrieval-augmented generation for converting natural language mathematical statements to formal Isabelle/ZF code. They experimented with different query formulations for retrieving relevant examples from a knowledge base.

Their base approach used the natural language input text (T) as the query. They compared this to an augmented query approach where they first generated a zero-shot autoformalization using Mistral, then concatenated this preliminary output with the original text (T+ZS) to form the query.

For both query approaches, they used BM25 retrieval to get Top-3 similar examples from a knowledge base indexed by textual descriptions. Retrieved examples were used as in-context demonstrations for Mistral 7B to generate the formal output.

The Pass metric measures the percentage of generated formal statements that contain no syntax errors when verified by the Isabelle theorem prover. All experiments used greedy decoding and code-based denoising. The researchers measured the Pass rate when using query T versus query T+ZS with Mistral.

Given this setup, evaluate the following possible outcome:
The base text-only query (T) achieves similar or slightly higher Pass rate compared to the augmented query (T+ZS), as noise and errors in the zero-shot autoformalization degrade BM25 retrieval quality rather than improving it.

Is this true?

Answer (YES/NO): NO